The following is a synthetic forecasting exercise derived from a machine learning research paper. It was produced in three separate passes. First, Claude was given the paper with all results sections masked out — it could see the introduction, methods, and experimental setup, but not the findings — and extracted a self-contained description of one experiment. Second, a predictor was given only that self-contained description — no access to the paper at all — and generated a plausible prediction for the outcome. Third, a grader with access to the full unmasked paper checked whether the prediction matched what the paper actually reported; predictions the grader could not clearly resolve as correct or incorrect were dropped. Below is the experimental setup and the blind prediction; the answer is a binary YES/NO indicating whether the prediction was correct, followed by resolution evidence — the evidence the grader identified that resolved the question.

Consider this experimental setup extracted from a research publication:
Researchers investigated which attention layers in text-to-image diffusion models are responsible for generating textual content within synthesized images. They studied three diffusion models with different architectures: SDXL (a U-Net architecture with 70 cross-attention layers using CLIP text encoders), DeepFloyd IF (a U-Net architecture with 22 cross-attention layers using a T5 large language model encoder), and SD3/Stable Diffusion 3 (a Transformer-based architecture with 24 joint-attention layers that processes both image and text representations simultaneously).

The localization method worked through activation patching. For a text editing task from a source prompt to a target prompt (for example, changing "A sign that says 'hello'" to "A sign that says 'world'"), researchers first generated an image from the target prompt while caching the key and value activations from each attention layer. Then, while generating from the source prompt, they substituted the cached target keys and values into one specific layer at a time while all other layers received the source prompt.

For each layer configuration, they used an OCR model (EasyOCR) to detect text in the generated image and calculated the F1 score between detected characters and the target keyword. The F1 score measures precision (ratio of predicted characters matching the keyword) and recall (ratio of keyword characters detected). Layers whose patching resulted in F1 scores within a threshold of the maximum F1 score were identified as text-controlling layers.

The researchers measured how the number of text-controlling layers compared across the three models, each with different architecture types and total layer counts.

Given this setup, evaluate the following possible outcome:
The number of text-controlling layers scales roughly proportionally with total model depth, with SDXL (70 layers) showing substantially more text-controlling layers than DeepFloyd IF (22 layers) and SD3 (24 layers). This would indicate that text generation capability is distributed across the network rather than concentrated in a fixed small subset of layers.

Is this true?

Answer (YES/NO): NO